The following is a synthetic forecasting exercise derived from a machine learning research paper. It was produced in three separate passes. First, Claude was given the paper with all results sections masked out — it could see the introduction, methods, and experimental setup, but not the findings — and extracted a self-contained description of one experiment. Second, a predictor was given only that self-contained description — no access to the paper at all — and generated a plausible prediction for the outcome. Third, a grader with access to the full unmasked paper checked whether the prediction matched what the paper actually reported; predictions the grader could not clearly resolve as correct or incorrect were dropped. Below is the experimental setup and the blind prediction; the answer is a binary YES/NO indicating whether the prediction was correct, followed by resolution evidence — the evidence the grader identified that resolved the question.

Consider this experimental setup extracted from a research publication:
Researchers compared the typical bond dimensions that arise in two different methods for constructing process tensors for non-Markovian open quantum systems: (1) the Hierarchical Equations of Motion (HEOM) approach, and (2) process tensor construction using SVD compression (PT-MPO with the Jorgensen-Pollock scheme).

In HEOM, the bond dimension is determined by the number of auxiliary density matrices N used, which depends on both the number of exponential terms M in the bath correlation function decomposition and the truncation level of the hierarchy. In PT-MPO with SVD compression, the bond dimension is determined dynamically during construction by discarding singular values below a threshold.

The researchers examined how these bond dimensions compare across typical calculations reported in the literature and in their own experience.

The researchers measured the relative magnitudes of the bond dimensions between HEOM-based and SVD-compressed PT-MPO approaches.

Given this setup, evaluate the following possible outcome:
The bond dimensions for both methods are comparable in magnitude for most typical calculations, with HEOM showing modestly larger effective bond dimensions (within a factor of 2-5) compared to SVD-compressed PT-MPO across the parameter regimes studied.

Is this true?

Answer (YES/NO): NO